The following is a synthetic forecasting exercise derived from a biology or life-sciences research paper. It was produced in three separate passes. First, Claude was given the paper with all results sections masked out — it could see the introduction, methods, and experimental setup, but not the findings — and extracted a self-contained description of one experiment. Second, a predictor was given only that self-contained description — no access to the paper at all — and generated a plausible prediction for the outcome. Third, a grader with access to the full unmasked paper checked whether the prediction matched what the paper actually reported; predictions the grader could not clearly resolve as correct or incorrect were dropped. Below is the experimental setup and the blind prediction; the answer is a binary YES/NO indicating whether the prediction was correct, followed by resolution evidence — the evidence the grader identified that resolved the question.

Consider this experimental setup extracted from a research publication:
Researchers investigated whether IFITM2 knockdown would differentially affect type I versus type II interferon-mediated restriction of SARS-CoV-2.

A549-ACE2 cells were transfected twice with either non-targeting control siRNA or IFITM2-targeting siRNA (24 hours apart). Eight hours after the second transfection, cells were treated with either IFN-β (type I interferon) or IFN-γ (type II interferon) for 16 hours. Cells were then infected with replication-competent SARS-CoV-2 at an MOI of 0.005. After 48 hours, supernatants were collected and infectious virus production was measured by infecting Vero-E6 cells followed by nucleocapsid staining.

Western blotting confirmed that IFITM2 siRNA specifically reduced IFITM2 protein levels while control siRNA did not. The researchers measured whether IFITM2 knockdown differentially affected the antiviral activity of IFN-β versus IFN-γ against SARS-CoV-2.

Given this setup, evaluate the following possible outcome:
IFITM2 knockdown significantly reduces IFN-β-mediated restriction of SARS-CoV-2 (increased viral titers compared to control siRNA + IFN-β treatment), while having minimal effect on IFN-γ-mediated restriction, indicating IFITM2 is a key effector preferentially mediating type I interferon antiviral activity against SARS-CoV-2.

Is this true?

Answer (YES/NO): YES